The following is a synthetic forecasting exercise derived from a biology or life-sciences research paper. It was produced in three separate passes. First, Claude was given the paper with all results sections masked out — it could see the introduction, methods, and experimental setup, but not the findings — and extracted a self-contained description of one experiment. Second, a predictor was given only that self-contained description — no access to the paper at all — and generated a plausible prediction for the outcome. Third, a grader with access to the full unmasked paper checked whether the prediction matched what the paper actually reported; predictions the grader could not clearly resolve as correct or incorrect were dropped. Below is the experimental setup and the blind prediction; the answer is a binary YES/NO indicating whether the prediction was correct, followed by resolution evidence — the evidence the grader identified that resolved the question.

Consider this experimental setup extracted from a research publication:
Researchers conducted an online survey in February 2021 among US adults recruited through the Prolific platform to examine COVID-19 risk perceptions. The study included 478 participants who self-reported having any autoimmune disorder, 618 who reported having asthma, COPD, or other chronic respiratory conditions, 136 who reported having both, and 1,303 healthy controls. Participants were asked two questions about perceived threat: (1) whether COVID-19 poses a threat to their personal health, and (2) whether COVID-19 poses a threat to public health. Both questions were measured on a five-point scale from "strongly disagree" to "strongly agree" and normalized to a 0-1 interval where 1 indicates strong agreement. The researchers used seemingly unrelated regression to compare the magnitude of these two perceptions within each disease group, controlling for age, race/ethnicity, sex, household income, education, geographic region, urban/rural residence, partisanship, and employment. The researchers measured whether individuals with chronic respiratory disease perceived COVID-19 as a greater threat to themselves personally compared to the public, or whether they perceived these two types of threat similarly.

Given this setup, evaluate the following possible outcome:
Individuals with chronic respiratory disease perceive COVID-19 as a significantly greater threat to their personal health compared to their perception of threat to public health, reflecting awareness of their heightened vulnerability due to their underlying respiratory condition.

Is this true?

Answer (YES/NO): YES